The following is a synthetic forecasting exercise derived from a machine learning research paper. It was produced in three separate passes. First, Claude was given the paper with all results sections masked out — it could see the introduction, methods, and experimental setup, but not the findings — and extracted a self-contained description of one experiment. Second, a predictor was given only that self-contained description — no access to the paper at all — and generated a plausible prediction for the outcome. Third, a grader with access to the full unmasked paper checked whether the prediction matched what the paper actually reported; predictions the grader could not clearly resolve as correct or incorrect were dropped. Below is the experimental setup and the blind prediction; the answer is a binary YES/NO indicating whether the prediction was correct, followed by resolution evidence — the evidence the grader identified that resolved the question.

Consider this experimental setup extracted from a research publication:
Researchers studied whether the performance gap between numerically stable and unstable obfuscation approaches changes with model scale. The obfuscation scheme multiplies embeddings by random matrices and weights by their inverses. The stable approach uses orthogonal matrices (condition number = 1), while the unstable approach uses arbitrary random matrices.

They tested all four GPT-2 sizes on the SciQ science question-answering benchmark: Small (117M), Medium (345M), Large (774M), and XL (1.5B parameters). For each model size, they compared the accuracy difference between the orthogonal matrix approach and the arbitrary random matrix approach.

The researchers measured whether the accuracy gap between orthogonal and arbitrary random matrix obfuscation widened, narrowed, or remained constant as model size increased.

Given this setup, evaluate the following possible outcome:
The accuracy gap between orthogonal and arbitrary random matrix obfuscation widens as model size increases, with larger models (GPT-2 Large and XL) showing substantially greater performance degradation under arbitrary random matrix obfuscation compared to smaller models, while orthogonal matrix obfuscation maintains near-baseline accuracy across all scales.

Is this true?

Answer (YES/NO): NO